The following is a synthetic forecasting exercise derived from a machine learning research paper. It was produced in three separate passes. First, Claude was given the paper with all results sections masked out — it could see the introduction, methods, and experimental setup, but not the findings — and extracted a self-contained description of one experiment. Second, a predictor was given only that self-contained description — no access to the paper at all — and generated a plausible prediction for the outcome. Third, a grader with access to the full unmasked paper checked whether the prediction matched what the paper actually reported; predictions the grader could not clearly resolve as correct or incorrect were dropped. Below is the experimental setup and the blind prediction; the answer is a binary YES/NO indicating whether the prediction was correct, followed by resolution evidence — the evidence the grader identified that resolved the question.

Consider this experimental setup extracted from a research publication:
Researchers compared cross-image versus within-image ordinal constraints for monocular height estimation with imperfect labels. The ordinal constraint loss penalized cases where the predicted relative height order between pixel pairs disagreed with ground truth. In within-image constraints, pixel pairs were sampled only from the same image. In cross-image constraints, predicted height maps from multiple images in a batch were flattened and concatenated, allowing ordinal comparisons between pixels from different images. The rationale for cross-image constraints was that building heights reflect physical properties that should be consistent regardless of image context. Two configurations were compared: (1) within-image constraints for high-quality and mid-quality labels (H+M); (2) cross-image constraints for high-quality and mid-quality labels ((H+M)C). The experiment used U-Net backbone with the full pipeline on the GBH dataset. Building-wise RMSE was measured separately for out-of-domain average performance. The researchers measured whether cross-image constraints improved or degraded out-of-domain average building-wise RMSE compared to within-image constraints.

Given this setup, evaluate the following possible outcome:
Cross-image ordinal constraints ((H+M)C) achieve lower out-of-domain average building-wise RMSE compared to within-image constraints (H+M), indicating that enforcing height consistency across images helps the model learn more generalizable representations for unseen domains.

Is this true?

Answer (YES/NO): NO